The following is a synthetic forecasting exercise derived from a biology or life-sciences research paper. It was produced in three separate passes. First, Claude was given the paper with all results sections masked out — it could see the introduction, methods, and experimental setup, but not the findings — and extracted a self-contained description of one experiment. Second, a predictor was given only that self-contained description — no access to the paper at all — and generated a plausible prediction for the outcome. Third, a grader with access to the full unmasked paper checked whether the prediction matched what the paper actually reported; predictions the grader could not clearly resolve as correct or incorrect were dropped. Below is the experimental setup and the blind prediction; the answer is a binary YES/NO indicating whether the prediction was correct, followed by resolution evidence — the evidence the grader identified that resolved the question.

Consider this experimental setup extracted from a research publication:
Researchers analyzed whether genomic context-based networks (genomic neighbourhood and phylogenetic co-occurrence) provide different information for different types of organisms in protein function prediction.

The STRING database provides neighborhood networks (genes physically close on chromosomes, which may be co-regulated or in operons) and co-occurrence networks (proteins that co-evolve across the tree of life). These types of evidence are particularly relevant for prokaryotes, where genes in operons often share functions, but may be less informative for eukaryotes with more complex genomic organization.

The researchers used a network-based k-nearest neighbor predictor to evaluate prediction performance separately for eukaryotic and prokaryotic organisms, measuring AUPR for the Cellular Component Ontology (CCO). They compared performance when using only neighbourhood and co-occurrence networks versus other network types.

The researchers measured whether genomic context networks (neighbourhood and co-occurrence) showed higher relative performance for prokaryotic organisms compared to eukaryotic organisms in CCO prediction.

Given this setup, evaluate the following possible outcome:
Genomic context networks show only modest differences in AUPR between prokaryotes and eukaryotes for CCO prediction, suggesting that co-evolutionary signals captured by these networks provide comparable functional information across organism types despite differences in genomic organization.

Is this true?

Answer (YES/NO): NO